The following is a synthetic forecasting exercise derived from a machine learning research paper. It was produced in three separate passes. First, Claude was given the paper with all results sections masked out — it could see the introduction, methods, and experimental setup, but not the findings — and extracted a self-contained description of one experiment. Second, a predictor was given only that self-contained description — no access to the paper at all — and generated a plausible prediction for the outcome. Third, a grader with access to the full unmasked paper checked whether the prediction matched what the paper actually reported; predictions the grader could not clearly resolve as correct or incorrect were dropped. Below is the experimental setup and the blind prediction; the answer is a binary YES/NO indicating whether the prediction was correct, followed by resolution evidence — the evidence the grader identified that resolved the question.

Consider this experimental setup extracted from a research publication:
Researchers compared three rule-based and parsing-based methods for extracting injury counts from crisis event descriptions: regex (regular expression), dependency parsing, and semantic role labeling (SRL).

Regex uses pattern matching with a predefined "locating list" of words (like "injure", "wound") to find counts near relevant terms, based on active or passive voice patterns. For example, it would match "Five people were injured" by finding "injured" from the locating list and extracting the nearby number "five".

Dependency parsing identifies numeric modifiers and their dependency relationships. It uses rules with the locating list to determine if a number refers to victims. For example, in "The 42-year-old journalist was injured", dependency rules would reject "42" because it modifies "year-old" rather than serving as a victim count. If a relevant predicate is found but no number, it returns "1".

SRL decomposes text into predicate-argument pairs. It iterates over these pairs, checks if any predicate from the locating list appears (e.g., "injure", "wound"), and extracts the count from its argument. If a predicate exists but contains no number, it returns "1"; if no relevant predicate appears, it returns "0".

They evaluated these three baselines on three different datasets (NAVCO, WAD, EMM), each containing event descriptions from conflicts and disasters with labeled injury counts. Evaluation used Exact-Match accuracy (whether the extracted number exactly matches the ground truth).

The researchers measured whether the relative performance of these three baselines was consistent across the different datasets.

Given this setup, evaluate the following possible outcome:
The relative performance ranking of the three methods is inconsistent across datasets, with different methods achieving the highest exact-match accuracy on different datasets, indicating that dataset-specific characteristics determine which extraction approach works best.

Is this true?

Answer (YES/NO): NO